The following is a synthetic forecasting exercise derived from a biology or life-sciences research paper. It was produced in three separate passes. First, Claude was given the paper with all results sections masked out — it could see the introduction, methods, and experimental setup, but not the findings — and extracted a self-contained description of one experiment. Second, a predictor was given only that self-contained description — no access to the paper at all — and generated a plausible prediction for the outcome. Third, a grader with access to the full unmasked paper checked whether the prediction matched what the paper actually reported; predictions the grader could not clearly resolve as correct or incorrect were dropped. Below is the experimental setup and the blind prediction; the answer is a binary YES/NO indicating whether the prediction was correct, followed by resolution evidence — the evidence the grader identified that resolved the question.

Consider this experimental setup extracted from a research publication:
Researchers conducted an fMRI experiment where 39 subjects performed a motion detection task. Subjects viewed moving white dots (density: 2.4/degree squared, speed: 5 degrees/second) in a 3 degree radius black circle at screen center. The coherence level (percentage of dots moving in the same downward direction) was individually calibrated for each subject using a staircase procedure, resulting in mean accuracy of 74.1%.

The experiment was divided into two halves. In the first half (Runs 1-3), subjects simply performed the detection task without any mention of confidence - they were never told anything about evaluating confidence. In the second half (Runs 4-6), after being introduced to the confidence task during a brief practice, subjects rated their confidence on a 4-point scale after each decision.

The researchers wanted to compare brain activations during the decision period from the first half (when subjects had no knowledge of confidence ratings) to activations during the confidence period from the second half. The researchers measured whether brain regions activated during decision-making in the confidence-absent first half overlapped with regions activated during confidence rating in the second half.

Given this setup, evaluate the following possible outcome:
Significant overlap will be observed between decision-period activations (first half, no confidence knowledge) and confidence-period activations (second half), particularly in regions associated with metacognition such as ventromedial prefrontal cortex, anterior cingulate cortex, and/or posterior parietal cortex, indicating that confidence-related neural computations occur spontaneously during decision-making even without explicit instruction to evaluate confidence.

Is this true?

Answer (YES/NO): NO